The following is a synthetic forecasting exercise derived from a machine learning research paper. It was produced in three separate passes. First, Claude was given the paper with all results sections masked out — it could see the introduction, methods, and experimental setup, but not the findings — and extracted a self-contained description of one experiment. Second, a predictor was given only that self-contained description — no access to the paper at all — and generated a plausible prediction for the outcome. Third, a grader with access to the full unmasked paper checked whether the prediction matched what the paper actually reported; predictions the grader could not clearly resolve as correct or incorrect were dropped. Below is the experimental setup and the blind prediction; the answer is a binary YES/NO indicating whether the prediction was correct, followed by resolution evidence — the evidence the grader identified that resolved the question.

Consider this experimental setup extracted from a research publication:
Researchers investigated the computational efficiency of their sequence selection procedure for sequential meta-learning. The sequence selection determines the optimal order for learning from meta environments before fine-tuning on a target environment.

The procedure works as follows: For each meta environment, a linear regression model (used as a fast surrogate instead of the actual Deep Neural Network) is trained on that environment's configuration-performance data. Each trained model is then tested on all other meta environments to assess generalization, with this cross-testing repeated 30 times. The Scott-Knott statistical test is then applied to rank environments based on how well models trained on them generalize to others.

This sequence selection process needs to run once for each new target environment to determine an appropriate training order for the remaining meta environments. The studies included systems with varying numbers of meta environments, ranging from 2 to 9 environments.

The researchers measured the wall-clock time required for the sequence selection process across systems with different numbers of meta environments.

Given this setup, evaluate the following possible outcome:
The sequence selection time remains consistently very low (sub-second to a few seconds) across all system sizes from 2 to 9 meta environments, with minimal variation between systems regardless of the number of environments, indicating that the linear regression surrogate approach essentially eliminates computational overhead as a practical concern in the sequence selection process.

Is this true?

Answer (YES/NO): NO